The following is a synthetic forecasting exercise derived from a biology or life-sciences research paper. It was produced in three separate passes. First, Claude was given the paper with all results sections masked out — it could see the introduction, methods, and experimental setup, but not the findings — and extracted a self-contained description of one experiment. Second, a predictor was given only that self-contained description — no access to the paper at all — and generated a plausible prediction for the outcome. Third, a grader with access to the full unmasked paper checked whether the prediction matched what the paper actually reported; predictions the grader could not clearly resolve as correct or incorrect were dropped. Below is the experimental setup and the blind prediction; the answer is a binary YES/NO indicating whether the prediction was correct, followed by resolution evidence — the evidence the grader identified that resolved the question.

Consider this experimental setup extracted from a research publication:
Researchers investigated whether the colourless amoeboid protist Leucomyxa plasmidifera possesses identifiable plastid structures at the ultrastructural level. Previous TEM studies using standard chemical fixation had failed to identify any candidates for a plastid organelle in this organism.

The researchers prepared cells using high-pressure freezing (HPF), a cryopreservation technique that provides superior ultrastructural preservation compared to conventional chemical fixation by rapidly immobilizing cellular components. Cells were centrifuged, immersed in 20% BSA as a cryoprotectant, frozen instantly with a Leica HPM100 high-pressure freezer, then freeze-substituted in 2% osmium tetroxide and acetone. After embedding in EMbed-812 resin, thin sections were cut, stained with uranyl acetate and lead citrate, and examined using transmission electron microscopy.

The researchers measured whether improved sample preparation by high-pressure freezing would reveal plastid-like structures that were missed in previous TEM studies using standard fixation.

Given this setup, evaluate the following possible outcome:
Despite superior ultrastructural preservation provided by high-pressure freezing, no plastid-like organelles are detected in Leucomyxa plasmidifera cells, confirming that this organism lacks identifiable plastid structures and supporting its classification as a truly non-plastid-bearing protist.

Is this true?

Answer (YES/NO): NO